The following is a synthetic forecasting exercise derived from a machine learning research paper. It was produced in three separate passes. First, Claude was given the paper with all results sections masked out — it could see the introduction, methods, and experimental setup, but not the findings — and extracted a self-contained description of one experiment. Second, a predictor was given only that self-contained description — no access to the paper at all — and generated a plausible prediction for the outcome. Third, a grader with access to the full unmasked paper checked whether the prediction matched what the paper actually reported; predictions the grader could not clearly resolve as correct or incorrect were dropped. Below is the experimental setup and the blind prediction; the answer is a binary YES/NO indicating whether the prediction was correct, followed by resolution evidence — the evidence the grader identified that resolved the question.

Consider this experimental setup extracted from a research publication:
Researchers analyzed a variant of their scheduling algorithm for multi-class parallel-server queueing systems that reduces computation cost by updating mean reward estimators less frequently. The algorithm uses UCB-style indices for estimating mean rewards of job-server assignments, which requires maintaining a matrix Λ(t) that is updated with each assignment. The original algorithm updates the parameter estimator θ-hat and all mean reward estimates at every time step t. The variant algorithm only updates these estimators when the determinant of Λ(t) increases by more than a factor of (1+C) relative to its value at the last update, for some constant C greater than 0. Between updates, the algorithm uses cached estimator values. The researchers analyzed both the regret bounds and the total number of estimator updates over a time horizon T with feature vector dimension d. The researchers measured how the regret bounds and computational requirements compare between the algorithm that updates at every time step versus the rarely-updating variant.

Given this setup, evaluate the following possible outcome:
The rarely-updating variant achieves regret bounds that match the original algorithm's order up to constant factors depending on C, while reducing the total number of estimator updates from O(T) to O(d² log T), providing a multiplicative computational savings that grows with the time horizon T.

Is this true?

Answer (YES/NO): YES